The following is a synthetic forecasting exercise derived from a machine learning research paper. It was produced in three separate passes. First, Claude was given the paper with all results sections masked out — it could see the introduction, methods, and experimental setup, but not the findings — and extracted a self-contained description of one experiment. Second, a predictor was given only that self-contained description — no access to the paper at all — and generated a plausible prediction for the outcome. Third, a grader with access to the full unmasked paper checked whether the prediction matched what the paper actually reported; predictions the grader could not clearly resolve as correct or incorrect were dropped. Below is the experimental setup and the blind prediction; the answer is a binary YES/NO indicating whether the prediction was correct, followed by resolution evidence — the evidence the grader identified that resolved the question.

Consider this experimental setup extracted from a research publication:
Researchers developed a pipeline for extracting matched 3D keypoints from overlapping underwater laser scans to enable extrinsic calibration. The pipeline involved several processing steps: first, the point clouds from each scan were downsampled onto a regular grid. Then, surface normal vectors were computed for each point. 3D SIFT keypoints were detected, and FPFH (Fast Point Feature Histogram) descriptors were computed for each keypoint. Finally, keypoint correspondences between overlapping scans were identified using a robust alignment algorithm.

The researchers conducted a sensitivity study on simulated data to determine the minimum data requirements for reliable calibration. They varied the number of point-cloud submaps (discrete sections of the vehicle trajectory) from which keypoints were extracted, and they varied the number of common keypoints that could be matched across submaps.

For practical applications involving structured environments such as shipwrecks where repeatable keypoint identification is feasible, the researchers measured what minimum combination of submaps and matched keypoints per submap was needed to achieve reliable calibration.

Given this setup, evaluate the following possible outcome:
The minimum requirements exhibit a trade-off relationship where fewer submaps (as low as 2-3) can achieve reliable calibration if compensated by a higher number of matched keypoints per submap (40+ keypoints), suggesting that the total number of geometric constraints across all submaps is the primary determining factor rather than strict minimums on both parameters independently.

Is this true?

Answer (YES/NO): NO